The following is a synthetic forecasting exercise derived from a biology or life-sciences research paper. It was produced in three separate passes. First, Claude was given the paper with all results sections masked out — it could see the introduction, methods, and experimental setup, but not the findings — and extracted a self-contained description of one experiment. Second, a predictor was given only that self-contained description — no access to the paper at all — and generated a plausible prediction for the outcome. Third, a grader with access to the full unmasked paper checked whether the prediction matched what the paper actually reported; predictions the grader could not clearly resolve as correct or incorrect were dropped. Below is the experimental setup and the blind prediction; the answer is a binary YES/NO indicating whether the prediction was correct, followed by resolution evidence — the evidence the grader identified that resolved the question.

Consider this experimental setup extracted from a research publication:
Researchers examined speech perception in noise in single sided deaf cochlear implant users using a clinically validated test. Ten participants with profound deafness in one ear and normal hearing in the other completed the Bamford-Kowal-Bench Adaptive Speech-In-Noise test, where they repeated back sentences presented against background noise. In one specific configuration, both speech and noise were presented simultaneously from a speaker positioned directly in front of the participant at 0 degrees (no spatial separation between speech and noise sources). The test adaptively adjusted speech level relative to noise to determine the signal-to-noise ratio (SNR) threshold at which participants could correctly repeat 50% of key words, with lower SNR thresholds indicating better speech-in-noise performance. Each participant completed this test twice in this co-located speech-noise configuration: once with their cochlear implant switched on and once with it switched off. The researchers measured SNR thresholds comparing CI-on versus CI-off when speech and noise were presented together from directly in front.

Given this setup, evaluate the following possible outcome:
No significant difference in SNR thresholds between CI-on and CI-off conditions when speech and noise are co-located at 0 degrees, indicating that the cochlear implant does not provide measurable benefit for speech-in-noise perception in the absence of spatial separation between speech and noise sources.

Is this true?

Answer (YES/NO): YES